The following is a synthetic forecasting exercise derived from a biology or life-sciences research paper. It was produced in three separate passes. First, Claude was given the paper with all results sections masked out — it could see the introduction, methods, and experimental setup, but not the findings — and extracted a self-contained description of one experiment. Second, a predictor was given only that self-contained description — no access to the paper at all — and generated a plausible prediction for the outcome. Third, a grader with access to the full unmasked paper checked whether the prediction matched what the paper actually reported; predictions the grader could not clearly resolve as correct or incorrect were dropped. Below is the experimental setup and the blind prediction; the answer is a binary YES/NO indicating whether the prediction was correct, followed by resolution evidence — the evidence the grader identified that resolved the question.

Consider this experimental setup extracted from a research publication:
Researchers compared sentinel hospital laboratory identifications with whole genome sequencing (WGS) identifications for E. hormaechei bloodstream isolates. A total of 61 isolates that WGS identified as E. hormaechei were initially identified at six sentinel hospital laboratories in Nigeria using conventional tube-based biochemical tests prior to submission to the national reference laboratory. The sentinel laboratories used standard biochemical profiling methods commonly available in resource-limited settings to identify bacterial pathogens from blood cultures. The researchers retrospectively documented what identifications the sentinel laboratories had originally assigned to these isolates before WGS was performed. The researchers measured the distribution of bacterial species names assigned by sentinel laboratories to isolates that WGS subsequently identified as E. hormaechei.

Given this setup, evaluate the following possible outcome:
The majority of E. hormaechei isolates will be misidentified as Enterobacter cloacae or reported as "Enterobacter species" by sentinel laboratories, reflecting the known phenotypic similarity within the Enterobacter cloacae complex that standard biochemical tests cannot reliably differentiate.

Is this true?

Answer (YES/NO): NO